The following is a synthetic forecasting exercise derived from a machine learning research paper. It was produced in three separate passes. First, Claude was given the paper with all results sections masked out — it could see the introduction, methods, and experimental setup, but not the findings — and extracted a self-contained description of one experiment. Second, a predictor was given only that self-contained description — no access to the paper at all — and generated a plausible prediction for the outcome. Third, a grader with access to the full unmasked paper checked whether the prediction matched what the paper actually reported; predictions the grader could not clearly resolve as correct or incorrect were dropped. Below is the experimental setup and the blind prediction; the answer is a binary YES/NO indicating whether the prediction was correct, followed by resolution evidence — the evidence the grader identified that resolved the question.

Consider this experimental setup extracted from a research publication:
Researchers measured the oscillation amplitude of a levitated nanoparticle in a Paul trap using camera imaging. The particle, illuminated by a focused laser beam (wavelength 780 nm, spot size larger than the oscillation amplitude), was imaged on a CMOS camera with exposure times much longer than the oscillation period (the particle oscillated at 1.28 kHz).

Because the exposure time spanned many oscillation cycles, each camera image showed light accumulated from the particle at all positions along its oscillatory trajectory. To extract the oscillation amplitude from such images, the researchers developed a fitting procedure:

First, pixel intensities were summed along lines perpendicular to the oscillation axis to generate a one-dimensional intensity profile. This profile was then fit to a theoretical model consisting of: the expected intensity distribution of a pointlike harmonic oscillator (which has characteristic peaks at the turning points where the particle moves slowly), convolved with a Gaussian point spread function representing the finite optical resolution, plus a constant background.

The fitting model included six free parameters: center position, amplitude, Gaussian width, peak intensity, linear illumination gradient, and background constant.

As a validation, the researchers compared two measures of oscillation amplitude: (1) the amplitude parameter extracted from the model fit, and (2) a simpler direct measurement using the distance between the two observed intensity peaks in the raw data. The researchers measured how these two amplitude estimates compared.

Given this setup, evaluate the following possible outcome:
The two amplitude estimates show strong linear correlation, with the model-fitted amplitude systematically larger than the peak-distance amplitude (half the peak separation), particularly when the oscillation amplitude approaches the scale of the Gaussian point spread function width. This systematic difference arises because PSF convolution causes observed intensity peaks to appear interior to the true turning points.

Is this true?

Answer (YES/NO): NO